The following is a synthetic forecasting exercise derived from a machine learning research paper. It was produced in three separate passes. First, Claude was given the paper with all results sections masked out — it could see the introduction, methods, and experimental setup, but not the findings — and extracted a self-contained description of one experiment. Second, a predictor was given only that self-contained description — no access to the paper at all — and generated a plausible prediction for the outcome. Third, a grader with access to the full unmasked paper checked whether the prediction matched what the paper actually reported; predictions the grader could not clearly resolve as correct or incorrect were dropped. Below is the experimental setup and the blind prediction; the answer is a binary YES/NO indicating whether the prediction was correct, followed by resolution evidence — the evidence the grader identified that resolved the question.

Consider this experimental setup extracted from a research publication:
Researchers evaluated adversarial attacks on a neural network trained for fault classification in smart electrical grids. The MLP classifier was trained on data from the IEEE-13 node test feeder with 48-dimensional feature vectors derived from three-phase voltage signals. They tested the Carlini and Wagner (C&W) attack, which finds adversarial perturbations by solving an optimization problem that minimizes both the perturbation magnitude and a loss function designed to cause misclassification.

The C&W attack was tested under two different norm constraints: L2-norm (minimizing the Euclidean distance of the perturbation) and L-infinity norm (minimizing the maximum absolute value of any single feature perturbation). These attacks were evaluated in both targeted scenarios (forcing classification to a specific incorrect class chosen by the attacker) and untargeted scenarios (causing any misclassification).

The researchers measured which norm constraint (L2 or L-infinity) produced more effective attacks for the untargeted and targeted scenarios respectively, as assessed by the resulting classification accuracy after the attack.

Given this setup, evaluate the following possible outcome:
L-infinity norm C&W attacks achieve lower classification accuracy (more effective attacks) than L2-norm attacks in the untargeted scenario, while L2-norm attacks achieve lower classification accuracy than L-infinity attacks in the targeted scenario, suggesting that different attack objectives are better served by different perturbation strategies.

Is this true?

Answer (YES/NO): YES